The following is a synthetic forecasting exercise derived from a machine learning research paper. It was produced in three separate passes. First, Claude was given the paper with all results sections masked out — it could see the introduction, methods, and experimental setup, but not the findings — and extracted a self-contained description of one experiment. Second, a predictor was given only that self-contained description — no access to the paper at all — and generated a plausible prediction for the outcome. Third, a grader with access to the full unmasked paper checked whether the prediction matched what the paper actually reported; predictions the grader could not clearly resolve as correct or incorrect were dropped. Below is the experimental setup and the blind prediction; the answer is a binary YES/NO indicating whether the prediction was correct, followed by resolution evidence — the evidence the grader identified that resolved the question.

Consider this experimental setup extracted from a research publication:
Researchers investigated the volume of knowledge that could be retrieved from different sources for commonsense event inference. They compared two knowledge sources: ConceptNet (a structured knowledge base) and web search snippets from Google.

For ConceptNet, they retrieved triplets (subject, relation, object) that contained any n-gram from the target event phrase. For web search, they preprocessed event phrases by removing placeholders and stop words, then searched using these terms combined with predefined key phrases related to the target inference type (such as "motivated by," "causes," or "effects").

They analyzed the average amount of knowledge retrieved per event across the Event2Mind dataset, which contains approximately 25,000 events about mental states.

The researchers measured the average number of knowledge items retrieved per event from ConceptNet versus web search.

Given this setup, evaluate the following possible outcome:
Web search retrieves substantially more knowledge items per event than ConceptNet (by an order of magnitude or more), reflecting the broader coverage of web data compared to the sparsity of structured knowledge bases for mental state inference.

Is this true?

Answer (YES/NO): YES